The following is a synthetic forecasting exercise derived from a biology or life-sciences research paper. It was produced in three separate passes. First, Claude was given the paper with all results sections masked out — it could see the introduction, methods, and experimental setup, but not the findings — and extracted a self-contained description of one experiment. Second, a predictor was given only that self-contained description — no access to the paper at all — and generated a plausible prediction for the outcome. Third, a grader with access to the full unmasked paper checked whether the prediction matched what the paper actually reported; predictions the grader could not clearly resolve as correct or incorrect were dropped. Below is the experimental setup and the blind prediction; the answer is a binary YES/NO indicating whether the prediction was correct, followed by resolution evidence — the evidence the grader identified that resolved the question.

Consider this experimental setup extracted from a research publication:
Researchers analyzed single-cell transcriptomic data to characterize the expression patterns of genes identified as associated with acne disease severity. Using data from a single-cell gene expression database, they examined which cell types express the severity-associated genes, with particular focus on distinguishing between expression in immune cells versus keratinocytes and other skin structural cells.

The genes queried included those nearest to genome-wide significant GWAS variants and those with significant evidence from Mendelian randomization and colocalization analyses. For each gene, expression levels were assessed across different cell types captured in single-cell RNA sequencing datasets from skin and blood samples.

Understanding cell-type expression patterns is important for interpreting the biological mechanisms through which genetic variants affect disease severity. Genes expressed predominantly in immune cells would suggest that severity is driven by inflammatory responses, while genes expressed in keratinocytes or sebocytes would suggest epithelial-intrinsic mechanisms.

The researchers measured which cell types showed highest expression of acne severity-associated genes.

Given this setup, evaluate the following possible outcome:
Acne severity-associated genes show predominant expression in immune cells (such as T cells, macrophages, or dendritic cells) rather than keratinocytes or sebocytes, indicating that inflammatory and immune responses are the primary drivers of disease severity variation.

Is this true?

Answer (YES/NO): NO